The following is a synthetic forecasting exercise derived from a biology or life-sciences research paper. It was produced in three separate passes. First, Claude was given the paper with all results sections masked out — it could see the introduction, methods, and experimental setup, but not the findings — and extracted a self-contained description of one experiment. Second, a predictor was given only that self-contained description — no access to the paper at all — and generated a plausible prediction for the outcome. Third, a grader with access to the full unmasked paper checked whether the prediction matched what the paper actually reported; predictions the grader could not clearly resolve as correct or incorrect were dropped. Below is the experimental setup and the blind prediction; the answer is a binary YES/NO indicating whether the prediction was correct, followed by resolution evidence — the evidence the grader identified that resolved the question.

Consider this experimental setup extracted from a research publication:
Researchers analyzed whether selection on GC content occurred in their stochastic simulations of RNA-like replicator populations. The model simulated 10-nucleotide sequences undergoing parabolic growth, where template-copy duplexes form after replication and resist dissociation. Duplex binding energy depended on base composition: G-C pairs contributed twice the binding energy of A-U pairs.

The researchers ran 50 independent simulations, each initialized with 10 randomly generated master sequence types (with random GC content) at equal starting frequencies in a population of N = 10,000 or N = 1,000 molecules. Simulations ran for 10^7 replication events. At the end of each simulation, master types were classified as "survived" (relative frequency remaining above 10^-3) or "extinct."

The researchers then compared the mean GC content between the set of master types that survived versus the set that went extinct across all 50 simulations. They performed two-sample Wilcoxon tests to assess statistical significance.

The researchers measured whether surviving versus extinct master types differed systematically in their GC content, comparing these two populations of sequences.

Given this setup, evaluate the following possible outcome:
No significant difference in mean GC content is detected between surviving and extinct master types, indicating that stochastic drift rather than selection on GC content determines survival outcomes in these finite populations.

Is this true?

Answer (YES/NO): NO